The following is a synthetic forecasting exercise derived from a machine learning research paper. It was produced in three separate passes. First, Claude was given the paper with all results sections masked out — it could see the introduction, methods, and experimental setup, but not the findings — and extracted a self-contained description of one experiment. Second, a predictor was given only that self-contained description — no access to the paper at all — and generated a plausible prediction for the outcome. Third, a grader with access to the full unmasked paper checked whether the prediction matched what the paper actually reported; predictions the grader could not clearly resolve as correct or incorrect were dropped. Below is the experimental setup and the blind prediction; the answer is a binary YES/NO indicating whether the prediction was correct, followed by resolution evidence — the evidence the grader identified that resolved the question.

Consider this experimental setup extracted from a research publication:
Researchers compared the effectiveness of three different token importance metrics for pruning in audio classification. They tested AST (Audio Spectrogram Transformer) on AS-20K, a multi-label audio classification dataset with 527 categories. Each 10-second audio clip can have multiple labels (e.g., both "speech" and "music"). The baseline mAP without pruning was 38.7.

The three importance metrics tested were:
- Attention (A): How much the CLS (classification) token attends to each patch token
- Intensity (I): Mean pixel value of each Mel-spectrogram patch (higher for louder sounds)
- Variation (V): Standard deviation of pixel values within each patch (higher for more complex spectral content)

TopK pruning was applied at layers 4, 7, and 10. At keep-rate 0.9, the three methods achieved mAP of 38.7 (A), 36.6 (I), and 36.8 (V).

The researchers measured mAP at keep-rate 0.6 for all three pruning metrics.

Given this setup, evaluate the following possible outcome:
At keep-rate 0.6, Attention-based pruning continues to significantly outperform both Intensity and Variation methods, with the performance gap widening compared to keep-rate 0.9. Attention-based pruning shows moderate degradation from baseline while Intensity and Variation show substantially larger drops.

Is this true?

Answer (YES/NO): YES